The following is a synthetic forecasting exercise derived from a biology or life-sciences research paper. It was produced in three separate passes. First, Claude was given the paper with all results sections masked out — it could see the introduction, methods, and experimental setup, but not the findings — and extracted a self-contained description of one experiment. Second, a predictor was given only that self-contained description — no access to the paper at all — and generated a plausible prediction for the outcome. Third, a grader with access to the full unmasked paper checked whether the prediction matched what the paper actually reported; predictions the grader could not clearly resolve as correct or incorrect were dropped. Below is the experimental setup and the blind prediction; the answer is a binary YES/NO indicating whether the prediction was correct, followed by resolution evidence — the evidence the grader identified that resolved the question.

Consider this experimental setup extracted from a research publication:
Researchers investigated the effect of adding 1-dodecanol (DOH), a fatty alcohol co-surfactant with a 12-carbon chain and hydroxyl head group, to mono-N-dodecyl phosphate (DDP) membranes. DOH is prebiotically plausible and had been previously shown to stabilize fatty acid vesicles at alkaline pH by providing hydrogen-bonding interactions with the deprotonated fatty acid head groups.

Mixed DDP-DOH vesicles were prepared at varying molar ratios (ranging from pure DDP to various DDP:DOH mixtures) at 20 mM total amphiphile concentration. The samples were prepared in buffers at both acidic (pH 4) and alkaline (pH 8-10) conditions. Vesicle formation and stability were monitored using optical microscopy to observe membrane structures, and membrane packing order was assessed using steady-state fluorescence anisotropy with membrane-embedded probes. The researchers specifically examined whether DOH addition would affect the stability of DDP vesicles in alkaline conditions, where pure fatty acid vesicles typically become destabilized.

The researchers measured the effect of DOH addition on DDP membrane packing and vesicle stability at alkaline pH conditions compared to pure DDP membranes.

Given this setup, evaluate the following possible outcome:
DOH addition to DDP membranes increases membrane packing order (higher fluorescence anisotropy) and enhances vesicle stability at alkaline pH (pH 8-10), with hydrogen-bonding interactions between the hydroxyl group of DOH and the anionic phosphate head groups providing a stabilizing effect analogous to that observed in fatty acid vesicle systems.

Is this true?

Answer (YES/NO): NO